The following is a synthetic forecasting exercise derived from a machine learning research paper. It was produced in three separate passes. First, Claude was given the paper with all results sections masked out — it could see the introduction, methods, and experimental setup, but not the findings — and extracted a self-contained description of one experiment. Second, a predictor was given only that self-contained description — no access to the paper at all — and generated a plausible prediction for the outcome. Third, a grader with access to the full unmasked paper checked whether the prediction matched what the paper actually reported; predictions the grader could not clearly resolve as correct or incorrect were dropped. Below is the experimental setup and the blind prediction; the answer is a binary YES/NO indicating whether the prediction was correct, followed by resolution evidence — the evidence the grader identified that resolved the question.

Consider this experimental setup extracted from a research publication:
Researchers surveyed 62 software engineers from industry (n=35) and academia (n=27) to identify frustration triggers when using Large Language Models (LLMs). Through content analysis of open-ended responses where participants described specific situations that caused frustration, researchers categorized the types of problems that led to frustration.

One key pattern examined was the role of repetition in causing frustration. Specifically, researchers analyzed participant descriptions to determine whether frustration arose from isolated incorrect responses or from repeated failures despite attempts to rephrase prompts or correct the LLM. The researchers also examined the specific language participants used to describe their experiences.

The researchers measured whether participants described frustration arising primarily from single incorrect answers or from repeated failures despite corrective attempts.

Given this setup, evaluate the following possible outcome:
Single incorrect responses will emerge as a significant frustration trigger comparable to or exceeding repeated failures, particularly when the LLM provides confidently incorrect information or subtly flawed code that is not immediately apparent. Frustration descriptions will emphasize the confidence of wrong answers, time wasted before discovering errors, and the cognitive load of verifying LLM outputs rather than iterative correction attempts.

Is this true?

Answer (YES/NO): NO